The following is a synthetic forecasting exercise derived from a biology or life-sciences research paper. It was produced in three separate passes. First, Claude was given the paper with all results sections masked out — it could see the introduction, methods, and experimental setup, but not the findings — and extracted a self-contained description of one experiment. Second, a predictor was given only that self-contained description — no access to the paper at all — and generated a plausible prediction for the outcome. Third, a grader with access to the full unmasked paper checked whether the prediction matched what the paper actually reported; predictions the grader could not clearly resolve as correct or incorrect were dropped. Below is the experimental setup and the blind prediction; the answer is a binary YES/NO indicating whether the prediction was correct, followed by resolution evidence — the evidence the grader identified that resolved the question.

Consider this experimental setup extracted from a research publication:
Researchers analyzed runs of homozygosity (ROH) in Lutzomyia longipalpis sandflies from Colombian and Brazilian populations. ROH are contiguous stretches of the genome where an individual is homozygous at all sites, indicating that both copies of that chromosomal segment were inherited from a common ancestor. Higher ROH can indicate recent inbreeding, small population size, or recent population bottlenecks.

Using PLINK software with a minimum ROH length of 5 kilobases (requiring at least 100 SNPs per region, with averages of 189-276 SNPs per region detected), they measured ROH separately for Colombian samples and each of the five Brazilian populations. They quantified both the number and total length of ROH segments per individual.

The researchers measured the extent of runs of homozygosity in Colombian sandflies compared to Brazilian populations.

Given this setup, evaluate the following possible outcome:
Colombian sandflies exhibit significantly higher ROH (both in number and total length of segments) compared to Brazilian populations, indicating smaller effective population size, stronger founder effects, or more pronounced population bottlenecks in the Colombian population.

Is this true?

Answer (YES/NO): YES